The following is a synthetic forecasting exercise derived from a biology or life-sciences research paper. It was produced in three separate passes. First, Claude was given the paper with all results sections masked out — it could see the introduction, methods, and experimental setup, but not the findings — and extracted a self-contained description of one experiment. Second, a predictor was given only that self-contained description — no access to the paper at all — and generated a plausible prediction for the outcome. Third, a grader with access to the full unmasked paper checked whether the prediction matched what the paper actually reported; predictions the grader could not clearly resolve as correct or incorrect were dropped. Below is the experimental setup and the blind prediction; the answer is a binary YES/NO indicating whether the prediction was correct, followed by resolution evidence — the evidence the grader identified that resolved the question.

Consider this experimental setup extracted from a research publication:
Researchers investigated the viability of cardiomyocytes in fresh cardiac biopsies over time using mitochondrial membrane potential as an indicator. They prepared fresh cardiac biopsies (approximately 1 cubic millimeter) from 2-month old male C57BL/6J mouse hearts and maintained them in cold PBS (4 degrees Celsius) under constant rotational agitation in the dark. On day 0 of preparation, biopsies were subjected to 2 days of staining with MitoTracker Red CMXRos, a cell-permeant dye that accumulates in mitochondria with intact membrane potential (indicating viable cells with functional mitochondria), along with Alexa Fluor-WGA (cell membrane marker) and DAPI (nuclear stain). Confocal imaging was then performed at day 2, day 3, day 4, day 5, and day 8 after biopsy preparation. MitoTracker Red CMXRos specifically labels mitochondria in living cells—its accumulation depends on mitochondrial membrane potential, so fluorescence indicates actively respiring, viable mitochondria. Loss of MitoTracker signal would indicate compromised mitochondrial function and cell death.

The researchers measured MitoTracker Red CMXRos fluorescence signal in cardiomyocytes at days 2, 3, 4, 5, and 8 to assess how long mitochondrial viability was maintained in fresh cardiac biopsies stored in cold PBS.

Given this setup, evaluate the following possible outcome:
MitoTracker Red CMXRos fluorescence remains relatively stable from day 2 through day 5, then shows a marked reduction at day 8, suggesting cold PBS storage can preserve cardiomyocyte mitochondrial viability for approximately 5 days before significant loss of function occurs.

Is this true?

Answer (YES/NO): NO